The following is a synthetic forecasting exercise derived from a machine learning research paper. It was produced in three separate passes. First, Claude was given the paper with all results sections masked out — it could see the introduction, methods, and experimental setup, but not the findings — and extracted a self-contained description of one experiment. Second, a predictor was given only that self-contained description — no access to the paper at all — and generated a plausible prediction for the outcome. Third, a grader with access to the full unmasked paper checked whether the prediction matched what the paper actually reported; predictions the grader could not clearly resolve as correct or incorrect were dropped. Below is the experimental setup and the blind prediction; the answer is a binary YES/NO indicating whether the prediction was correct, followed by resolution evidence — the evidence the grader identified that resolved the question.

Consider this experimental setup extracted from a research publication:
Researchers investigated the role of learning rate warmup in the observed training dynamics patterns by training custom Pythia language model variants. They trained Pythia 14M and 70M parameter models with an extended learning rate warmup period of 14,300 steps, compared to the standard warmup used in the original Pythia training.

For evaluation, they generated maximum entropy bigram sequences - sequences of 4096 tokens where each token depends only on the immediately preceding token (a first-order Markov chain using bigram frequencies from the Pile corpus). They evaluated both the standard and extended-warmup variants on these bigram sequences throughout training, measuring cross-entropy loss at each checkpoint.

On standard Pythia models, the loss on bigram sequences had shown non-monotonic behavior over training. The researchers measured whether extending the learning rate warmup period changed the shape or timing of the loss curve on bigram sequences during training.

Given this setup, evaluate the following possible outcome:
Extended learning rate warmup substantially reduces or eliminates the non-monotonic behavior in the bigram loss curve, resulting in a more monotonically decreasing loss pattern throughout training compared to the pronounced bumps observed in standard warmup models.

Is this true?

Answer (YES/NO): NO